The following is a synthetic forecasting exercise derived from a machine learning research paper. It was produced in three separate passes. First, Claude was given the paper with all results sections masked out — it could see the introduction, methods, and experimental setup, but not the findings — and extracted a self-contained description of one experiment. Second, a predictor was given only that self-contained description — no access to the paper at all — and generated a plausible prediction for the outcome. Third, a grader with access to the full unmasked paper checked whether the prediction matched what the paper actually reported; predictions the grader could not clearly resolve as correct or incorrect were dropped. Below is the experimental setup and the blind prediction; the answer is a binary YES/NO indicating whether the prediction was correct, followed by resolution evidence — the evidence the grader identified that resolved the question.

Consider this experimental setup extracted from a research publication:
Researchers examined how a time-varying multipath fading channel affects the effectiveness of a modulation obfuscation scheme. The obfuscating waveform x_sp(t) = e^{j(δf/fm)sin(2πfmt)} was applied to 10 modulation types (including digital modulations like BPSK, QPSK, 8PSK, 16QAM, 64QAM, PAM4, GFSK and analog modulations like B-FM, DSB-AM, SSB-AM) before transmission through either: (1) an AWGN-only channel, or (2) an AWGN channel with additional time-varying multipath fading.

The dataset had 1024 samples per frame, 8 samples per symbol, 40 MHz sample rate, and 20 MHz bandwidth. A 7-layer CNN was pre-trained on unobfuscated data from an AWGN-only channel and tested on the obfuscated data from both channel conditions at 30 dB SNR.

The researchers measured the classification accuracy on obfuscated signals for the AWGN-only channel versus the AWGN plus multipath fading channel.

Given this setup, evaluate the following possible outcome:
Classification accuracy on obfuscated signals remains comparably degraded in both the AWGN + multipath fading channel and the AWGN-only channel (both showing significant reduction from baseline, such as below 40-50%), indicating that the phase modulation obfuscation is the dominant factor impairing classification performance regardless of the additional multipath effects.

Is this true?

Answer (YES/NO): YES